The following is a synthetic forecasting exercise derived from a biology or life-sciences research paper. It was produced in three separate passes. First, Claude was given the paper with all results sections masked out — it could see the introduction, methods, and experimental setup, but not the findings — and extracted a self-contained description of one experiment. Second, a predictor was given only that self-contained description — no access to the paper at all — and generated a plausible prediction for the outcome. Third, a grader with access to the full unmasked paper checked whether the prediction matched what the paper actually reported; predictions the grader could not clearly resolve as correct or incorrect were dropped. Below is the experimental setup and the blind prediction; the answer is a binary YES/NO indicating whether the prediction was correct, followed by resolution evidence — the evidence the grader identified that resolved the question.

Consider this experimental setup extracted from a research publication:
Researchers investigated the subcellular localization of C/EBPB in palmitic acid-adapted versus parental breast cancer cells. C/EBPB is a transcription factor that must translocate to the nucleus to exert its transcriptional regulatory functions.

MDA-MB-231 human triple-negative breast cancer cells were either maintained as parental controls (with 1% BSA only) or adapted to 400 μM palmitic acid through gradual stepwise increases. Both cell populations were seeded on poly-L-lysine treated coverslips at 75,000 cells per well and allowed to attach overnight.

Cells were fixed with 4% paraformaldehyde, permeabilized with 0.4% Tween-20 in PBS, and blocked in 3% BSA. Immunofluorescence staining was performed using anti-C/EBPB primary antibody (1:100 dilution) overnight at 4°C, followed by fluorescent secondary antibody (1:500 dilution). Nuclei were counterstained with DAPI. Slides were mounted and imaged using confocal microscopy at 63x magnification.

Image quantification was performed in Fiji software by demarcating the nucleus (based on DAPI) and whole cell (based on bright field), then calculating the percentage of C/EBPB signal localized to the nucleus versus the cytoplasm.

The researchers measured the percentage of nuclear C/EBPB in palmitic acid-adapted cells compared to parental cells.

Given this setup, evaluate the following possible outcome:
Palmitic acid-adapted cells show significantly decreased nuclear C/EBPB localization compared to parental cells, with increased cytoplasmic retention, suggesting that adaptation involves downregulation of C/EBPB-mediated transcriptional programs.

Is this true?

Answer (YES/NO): NO